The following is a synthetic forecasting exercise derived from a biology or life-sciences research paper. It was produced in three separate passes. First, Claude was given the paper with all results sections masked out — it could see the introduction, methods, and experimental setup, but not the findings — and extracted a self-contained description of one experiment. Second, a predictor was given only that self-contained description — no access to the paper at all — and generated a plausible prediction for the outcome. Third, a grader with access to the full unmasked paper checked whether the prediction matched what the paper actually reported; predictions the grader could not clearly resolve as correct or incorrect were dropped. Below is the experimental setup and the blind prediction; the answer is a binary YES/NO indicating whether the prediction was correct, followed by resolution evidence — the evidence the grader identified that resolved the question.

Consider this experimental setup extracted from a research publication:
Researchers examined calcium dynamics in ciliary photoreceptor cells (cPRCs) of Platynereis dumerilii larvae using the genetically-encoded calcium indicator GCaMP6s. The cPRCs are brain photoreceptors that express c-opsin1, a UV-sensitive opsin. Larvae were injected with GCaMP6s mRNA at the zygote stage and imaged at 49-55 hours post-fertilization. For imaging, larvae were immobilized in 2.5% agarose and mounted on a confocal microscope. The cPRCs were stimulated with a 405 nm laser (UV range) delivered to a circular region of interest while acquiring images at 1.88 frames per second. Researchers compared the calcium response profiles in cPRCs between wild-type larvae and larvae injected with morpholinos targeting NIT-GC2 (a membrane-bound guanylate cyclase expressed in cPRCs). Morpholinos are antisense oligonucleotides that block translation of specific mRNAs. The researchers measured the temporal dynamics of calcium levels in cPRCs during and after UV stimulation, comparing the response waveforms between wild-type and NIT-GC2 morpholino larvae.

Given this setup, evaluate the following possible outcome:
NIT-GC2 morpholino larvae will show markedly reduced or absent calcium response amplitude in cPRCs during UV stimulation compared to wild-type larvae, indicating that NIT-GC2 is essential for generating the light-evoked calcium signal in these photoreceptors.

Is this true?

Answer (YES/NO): NO